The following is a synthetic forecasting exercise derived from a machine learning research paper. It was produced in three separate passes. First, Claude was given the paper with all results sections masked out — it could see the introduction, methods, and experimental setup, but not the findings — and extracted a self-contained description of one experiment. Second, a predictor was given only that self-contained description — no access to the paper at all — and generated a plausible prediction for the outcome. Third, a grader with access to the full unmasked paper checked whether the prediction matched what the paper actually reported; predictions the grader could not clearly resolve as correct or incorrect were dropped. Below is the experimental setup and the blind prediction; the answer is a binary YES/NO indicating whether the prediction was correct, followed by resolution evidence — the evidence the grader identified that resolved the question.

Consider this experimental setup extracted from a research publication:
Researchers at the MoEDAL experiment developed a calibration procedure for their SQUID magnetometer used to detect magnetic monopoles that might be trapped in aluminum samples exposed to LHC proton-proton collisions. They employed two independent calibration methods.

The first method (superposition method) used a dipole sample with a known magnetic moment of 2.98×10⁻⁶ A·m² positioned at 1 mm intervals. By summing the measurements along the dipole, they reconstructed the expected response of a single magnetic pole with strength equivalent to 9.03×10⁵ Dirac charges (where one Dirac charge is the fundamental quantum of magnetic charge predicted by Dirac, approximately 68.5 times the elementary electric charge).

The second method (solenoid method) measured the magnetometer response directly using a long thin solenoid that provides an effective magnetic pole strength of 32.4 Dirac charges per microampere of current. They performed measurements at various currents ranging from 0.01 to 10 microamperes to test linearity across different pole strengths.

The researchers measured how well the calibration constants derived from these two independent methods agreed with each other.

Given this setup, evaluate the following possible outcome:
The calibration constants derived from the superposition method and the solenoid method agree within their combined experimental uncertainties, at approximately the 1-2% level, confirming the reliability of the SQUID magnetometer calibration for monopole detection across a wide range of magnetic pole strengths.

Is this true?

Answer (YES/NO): NO